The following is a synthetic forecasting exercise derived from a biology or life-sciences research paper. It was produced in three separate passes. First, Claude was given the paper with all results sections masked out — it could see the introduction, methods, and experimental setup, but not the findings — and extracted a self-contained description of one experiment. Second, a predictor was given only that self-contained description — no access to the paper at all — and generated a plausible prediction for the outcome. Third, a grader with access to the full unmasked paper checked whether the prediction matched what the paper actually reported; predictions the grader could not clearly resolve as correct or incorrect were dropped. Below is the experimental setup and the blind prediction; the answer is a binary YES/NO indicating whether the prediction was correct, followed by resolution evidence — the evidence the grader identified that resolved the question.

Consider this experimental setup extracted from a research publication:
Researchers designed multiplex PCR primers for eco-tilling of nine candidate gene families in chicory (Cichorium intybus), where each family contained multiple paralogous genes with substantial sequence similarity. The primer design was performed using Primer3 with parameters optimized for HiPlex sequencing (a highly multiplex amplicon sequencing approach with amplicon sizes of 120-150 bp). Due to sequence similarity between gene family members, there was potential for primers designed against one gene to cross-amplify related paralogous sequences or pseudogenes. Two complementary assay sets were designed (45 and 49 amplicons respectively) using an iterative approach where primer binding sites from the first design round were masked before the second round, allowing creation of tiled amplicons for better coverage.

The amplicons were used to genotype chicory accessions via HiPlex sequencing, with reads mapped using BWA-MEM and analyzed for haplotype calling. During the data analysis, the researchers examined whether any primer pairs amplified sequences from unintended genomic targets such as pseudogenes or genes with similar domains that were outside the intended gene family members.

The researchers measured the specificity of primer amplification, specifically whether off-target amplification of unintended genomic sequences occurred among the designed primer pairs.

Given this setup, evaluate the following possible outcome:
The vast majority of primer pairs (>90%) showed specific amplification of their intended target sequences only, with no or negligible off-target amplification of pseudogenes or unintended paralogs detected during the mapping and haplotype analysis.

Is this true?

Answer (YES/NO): NO